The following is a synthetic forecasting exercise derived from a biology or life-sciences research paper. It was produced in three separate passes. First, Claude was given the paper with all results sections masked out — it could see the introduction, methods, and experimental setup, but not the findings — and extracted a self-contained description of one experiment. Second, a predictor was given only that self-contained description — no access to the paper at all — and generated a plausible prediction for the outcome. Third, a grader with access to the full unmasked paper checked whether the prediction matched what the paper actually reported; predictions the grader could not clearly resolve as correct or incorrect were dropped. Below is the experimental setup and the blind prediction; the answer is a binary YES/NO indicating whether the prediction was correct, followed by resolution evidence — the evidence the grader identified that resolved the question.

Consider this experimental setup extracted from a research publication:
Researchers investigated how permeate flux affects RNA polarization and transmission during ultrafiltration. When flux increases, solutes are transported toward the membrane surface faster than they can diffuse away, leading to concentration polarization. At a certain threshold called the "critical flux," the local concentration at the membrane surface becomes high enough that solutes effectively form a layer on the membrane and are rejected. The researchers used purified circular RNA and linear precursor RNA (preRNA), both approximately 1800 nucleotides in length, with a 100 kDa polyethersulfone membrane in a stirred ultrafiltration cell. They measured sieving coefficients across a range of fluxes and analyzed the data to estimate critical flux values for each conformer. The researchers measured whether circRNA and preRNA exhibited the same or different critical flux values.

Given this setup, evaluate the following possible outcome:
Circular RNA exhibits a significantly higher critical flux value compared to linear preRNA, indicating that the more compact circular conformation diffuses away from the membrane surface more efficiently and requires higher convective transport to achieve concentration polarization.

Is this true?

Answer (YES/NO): NO